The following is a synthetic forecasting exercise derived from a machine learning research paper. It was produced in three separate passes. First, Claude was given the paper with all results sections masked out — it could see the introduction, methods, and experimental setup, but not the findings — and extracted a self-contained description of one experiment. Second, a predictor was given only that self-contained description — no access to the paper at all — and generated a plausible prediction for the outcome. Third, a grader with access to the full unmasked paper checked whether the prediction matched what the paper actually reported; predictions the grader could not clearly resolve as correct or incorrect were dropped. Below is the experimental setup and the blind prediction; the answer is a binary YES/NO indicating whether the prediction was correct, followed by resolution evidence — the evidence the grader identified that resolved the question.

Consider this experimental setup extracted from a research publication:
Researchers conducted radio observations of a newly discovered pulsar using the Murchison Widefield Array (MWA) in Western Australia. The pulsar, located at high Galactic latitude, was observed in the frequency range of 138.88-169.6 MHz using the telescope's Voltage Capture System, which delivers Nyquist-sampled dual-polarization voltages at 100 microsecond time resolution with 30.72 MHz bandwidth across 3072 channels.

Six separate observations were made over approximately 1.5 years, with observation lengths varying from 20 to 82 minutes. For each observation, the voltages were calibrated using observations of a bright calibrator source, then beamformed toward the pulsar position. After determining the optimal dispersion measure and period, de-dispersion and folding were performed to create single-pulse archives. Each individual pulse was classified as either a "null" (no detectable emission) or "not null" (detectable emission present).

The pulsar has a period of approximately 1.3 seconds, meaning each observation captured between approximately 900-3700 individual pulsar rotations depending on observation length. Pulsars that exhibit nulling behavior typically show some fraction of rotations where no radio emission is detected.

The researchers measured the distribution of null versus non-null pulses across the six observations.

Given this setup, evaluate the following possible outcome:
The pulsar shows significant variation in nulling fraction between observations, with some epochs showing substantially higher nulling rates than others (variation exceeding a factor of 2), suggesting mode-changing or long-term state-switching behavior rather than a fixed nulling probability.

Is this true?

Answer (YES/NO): NO